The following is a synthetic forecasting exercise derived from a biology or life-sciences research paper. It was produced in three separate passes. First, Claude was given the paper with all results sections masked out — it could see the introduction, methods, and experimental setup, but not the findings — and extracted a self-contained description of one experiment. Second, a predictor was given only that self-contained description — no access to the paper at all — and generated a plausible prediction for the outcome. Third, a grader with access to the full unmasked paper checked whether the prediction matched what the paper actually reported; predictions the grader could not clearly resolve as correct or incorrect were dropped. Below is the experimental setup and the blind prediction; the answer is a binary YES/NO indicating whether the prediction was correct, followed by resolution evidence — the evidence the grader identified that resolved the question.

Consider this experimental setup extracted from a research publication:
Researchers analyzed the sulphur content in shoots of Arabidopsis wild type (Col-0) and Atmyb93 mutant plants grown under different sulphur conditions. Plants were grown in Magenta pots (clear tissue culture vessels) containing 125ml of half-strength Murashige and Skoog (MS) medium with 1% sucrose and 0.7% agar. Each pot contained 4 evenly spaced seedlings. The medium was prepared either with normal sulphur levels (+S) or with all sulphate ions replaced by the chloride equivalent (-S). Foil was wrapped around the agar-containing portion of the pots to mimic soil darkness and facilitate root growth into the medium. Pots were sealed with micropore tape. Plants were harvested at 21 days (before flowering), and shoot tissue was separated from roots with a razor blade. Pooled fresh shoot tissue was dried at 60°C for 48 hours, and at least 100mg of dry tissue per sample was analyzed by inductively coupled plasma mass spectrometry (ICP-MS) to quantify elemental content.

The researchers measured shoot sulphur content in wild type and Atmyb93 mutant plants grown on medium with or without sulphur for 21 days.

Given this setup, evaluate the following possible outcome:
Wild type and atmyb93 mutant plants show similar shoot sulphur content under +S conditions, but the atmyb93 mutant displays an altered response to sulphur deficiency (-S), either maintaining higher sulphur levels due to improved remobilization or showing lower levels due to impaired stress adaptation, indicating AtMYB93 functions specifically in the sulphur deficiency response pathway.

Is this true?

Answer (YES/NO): NO